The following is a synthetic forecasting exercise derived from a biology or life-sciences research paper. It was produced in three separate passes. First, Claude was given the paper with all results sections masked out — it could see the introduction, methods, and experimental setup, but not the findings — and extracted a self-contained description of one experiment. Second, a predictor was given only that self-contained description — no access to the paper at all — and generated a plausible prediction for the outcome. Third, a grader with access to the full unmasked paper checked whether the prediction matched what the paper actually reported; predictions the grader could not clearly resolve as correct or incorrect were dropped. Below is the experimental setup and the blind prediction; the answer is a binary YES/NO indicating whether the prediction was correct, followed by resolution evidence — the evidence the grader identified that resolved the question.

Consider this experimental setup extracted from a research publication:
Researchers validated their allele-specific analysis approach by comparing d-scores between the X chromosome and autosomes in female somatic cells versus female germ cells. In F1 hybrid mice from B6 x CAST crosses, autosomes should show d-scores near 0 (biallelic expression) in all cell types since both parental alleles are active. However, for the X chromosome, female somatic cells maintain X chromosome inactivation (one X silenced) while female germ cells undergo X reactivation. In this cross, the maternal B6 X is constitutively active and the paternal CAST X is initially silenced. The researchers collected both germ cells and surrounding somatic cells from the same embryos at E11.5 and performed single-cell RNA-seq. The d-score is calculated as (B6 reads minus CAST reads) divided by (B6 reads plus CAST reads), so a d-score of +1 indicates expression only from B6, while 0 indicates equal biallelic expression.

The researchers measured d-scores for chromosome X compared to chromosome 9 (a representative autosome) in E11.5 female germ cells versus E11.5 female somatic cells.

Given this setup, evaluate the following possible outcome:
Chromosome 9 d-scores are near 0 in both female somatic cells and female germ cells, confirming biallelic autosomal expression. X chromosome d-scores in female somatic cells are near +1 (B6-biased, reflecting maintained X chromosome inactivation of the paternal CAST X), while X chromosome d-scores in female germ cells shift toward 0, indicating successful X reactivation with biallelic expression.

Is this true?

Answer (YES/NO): NO